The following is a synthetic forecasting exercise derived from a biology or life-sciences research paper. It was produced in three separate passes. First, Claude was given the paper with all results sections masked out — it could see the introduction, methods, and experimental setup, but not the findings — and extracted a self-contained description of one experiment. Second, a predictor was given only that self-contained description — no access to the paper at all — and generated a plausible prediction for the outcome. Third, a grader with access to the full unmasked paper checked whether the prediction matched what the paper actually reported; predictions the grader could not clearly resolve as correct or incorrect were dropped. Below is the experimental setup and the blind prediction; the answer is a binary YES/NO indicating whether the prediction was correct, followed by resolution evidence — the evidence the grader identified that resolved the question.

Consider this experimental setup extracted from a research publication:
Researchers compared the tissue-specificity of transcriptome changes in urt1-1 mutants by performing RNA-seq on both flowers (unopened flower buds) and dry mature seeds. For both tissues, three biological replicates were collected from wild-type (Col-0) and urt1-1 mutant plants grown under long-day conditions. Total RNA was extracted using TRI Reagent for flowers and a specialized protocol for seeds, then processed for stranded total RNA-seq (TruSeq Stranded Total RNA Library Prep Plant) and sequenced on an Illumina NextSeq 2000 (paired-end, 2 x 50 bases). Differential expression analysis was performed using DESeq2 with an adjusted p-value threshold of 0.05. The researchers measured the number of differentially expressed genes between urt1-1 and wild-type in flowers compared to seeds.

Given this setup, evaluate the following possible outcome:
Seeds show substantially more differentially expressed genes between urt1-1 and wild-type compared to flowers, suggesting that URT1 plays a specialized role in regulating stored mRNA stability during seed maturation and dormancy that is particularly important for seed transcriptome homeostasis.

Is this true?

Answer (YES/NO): YES